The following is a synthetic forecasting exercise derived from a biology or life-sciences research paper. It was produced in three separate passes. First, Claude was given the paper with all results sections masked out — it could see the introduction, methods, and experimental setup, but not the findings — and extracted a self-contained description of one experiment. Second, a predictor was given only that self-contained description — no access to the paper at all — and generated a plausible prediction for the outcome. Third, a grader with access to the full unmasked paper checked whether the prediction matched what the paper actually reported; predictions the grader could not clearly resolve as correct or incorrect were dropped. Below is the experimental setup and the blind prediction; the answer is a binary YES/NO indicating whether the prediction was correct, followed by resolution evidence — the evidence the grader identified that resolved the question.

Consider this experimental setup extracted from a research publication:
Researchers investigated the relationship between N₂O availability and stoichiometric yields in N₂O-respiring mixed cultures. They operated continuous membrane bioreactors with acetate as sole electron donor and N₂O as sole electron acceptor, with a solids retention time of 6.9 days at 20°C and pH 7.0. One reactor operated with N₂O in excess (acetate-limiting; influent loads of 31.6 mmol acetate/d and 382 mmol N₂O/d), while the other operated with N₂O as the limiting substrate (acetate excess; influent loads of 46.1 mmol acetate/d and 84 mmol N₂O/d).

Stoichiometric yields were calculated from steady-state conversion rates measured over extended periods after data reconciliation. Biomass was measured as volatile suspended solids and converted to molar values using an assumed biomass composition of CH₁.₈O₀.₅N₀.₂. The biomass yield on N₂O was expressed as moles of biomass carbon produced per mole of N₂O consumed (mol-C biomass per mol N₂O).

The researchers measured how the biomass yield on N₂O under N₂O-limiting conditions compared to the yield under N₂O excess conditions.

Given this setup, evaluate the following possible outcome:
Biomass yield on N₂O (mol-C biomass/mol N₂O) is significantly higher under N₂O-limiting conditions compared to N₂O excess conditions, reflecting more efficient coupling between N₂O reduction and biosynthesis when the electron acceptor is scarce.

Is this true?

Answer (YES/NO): NO